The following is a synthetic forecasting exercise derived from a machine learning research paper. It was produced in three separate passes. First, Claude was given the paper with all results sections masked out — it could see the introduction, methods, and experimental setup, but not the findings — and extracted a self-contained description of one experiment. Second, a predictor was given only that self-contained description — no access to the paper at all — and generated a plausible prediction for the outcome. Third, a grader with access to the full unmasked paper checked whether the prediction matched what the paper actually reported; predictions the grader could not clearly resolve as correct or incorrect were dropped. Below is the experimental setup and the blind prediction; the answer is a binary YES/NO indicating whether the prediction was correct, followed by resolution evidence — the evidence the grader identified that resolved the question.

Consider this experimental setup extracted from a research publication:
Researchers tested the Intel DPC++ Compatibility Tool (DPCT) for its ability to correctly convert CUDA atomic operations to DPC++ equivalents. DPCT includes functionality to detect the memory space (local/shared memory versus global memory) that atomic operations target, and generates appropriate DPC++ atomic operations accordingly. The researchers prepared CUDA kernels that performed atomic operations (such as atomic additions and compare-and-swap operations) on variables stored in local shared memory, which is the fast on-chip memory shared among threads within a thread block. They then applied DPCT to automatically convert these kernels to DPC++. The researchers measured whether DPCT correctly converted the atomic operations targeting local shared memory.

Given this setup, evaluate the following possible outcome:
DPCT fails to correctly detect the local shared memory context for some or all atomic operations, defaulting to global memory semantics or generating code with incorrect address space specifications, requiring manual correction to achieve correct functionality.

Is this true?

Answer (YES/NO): YES